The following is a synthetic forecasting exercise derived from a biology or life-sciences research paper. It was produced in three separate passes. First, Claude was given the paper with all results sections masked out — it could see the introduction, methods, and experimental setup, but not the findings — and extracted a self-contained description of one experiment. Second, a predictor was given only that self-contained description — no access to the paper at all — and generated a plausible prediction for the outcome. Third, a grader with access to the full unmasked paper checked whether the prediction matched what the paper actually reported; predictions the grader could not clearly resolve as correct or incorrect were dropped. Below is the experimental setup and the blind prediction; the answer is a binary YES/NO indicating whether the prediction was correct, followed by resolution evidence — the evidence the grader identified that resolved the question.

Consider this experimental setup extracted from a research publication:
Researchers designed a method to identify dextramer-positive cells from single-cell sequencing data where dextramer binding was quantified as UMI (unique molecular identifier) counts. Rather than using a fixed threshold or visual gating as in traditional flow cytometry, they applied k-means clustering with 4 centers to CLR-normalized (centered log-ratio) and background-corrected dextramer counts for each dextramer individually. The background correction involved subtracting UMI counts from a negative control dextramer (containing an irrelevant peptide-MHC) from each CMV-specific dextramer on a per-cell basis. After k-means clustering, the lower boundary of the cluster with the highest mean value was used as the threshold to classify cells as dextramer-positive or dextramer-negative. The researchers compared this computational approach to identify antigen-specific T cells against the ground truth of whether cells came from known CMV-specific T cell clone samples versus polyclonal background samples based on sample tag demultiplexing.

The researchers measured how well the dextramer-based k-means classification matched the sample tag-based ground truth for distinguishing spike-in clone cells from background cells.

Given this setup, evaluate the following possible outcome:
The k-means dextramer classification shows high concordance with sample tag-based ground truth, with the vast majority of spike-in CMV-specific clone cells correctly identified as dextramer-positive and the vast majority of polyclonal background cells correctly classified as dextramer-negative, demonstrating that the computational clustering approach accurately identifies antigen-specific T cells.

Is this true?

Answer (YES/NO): YES